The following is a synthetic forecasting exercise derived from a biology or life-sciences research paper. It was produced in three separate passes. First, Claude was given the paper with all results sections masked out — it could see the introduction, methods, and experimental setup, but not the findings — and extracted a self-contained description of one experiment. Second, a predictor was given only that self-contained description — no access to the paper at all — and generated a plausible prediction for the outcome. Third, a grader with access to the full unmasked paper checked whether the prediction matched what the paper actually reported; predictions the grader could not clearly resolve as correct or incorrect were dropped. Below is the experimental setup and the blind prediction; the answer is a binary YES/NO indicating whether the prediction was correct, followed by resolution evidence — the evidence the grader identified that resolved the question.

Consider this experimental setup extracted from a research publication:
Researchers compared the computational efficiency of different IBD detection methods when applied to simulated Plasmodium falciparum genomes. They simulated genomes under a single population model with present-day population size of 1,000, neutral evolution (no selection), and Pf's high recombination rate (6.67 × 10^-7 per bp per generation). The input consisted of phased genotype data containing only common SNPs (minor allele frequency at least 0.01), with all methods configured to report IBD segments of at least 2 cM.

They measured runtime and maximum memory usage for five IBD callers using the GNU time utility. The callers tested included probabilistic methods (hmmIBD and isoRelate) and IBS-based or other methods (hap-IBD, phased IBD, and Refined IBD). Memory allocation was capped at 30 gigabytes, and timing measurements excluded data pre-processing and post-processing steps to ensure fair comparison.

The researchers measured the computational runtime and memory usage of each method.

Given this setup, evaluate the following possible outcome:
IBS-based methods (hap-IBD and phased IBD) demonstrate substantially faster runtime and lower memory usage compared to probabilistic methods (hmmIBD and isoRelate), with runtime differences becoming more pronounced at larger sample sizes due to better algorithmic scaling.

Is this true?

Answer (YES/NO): NO